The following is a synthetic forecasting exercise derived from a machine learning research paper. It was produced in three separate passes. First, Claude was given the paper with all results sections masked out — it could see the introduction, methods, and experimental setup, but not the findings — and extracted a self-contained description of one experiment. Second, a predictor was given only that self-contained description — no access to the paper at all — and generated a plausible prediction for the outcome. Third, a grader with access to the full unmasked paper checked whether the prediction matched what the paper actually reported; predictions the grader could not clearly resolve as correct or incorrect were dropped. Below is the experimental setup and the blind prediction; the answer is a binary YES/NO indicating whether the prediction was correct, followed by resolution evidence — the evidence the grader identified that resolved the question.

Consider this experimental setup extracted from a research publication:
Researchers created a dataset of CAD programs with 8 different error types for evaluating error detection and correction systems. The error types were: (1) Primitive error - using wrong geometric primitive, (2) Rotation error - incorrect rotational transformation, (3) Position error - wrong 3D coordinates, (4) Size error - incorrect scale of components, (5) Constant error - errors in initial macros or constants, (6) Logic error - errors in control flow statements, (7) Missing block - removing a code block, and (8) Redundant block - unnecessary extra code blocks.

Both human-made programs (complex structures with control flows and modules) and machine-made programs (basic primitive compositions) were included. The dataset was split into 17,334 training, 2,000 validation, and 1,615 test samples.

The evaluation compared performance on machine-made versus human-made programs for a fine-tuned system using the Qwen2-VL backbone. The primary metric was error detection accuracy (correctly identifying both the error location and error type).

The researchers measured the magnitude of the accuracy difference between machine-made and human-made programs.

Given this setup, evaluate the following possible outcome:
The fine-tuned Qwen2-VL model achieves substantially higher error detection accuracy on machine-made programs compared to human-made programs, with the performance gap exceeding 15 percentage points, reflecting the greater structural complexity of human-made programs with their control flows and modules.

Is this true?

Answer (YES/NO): NO